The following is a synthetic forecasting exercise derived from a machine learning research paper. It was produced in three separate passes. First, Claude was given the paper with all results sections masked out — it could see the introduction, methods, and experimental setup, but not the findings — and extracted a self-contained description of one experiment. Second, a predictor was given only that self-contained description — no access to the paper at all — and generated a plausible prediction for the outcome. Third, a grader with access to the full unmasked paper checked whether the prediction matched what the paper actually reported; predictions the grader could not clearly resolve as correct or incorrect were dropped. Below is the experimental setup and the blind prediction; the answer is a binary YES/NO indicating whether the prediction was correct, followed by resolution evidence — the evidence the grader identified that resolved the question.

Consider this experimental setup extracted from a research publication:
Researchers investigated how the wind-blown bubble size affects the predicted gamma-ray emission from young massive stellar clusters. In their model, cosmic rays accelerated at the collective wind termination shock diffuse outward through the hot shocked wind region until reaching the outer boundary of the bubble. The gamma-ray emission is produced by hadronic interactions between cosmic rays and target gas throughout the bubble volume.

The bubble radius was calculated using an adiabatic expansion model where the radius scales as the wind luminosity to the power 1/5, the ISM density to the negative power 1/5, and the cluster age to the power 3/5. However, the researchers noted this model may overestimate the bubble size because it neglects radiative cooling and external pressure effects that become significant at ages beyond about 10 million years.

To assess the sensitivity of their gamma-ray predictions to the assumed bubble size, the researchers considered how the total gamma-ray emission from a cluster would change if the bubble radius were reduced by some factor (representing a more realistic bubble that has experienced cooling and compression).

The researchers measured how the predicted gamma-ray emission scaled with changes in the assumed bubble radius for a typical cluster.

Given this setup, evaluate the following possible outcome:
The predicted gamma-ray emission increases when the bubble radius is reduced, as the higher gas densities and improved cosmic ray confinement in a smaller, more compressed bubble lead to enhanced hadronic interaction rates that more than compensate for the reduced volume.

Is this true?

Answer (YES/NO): NO